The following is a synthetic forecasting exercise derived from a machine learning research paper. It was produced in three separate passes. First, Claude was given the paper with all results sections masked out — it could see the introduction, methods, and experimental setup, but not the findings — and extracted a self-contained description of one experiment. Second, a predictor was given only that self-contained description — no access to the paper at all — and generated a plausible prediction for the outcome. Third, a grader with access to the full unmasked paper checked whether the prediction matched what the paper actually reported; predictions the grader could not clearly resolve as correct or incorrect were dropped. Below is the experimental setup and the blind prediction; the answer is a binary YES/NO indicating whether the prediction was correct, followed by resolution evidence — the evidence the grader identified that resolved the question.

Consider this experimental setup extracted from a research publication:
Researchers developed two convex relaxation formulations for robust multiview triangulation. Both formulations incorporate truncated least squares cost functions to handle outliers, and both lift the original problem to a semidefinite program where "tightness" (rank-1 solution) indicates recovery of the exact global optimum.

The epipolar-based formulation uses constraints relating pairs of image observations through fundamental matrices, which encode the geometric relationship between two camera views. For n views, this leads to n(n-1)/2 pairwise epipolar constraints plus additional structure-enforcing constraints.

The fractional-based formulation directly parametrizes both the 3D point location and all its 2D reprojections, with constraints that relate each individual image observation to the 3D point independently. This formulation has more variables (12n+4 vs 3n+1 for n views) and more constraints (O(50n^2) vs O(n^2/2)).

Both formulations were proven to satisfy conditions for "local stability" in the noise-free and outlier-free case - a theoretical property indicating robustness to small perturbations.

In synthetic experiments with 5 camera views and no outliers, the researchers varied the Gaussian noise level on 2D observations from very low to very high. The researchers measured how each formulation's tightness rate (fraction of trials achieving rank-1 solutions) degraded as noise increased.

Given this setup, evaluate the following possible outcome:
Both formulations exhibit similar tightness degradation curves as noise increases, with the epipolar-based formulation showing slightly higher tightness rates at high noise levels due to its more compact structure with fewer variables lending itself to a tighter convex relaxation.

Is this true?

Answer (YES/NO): NO